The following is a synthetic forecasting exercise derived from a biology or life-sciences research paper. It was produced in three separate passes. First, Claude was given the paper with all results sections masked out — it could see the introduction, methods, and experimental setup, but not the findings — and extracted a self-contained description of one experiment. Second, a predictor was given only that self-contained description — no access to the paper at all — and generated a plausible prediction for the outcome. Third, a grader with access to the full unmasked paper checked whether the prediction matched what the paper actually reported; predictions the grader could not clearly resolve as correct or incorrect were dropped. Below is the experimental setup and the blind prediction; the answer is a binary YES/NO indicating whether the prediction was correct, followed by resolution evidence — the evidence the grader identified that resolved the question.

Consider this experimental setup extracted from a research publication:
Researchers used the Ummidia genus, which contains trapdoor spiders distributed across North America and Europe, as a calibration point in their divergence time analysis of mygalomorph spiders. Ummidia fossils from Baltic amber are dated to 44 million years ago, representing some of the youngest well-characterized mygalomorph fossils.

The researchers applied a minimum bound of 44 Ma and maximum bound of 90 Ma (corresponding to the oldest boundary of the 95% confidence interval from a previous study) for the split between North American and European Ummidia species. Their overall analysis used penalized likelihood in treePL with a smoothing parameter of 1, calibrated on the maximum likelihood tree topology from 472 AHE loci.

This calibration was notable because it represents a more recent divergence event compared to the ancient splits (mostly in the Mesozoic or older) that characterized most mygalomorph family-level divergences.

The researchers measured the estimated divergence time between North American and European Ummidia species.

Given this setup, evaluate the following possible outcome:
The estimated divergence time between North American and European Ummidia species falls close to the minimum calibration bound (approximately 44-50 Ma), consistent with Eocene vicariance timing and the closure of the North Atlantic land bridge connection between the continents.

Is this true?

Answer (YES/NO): YES